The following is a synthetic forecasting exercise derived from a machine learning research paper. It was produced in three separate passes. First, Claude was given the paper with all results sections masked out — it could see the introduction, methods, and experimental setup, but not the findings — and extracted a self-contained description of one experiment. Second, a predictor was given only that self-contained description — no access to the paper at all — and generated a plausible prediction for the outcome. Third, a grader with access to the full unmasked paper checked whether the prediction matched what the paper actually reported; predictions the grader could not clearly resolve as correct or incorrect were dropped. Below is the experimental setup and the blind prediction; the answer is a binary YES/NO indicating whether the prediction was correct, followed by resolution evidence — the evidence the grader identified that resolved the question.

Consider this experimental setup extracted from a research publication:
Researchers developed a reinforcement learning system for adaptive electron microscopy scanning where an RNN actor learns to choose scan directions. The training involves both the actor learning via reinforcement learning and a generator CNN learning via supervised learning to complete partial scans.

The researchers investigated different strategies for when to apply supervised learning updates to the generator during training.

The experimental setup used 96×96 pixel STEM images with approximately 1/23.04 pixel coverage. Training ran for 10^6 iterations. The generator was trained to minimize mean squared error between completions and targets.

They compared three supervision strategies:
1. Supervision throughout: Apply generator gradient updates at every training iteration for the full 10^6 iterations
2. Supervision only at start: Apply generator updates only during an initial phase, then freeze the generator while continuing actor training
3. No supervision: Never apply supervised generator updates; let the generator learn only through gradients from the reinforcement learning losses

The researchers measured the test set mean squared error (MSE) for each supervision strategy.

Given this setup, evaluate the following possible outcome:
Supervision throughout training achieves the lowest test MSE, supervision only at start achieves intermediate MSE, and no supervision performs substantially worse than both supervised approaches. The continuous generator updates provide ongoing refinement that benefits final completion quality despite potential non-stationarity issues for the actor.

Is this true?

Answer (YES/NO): NO